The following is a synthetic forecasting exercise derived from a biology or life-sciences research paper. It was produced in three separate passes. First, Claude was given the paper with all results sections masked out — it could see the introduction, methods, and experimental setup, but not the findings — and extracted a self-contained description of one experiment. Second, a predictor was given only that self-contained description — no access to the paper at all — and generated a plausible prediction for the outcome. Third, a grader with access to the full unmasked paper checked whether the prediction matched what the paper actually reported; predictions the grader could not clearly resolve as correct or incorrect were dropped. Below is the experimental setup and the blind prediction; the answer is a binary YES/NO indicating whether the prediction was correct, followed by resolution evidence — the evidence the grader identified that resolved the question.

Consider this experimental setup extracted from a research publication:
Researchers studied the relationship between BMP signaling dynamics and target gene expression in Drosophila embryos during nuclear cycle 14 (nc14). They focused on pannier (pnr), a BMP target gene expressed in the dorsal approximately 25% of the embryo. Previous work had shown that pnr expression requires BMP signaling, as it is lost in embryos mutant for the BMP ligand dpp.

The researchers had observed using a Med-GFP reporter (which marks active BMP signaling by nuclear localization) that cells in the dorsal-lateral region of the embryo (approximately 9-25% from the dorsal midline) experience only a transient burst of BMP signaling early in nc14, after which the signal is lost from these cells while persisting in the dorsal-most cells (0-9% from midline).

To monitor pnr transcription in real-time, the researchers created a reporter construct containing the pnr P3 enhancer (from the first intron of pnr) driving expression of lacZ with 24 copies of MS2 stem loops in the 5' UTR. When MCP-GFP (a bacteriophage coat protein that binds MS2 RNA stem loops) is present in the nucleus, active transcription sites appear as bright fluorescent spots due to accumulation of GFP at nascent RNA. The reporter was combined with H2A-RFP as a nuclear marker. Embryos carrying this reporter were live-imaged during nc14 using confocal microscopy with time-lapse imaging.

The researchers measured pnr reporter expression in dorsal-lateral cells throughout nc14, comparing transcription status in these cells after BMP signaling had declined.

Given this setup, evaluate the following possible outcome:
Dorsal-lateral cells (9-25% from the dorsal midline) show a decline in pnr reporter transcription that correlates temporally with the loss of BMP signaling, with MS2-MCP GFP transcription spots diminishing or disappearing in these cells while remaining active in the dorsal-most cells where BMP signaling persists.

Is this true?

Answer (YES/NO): NO